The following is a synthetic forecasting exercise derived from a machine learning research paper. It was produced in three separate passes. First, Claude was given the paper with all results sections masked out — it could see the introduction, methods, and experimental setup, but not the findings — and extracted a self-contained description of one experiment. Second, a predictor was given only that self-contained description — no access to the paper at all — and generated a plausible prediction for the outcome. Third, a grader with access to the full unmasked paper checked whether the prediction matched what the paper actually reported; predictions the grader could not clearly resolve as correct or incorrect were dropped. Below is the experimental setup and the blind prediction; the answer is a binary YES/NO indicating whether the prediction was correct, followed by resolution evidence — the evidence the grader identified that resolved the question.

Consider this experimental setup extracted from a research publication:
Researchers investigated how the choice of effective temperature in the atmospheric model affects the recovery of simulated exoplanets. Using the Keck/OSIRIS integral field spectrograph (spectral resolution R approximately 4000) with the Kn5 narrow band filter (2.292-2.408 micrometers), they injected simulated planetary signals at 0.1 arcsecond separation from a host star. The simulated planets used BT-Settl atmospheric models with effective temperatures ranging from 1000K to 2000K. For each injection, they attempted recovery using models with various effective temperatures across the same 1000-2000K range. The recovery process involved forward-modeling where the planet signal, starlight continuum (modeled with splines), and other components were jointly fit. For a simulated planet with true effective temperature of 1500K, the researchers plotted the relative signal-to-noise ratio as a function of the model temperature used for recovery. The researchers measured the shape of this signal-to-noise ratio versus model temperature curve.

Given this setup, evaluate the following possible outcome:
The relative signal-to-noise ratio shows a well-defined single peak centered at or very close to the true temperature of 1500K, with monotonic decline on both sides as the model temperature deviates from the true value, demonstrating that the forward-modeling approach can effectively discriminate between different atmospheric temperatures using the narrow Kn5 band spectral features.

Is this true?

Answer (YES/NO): NO